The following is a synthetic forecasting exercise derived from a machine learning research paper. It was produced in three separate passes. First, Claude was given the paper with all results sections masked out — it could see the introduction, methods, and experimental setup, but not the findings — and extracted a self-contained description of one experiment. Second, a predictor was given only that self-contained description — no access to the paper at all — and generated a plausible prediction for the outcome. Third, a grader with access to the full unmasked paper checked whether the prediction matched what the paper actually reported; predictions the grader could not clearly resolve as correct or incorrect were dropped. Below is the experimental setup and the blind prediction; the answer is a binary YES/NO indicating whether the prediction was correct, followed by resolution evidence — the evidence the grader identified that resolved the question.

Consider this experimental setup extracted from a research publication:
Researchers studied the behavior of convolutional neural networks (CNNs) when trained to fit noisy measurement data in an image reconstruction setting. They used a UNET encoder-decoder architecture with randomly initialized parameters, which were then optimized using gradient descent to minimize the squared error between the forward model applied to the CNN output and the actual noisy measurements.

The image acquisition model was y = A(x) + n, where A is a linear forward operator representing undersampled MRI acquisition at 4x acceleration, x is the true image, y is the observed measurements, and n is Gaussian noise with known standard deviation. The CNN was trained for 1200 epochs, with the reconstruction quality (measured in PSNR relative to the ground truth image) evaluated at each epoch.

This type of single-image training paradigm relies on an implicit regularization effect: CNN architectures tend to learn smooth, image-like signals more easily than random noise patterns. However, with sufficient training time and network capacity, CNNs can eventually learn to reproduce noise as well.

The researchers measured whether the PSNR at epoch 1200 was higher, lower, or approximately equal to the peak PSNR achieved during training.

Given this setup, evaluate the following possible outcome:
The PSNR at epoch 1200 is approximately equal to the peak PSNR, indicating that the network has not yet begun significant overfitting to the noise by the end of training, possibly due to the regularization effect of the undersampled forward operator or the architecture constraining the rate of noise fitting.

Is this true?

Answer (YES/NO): NO